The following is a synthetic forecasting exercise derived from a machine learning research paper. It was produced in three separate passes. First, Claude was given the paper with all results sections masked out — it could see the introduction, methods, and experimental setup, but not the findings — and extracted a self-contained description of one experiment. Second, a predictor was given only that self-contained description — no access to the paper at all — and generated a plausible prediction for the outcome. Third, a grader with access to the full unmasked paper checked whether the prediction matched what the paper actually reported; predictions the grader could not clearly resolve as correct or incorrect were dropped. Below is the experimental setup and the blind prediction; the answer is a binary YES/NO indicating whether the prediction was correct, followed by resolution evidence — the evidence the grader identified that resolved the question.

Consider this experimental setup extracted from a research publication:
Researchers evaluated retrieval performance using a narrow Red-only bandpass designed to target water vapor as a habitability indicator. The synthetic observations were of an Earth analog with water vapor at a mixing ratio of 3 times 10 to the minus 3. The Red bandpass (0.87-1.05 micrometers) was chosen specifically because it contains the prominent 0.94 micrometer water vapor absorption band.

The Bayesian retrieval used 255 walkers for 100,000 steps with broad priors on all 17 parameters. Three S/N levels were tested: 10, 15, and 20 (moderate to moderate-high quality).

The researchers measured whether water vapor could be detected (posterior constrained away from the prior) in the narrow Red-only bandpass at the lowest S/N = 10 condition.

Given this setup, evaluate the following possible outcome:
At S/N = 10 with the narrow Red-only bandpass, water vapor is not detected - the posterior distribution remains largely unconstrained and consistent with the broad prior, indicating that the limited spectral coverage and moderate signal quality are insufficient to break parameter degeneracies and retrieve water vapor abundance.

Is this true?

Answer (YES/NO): NO